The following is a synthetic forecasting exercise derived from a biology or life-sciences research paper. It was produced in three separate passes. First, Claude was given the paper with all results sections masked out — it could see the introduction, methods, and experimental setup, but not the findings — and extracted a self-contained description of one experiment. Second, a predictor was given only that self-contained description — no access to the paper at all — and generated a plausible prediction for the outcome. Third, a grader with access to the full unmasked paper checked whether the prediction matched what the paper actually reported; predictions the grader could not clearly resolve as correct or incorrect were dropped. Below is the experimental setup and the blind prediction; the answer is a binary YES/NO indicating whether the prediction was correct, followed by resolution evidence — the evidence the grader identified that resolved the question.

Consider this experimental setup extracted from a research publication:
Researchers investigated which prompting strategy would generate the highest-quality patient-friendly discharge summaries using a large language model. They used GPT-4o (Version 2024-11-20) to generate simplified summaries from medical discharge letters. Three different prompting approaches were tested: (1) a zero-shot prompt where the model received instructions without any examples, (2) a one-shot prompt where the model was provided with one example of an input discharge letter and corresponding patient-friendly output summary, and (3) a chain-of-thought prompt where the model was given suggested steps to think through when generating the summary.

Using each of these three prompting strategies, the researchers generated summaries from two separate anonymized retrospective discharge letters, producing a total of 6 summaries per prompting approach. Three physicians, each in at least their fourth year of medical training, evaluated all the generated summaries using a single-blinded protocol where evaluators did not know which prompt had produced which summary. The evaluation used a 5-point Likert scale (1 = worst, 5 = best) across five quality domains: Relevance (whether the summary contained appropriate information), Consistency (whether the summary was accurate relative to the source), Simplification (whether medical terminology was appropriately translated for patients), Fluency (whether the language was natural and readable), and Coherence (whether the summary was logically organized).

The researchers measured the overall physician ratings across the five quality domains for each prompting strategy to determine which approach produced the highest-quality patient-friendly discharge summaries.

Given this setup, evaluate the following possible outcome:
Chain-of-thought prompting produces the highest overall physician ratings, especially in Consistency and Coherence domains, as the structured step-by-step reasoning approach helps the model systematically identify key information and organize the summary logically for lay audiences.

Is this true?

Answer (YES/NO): NO